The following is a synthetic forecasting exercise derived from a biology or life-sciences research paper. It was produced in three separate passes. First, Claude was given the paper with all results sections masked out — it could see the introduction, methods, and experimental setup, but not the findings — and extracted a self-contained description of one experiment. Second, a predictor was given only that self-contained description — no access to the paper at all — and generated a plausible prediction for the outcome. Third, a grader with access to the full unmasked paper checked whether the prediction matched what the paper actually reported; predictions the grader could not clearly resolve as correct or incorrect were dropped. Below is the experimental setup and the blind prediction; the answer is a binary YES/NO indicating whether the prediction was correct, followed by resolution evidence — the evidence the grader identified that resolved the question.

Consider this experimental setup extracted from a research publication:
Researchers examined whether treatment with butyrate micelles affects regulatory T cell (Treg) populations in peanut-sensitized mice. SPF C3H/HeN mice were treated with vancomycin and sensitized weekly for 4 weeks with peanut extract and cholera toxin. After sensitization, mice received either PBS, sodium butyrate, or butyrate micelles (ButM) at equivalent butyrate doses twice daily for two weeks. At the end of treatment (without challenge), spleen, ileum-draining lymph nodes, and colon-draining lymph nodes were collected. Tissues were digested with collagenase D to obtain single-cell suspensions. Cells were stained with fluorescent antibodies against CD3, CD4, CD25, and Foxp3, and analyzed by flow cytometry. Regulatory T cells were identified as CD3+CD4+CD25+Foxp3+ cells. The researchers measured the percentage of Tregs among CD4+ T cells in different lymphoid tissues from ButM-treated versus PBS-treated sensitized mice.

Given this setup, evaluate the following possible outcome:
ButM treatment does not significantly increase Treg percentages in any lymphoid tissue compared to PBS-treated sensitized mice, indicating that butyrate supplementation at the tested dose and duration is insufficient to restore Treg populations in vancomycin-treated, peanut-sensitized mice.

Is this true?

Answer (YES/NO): YES